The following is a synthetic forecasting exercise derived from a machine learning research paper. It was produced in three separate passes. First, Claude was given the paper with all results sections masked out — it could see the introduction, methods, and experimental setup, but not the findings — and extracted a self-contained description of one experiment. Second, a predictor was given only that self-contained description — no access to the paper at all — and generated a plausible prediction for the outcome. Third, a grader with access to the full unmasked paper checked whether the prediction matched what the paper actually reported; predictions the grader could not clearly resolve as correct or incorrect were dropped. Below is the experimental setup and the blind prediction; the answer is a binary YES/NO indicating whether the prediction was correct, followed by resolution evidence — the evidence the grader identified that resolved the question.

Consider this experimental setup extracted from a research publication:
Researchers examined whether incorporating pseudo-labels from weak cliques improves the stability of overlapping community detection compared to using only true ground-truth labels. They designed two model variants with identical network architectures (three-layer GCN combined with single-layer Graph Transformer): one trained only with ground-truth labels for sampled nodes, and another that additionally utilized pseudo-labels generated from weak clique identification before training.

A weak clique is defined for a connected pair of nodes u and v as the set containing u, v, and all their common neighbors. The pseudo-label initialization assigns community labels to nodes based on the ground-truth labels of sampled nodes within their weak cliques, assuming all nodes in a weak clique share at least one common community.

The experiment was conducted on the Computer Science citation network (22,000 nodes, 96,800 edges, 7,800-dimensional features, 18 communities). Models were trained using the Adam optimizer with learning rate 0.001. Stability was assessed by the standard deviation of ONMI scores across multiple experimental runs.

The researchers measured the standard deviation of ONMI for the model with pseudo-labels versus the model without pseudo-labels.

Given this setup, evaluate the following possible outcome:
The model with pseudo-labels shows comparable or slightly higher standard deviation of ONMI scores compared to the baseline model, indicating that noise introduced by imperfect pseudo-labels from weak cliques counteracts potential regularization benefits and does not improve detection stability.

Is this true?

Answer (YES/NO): NO